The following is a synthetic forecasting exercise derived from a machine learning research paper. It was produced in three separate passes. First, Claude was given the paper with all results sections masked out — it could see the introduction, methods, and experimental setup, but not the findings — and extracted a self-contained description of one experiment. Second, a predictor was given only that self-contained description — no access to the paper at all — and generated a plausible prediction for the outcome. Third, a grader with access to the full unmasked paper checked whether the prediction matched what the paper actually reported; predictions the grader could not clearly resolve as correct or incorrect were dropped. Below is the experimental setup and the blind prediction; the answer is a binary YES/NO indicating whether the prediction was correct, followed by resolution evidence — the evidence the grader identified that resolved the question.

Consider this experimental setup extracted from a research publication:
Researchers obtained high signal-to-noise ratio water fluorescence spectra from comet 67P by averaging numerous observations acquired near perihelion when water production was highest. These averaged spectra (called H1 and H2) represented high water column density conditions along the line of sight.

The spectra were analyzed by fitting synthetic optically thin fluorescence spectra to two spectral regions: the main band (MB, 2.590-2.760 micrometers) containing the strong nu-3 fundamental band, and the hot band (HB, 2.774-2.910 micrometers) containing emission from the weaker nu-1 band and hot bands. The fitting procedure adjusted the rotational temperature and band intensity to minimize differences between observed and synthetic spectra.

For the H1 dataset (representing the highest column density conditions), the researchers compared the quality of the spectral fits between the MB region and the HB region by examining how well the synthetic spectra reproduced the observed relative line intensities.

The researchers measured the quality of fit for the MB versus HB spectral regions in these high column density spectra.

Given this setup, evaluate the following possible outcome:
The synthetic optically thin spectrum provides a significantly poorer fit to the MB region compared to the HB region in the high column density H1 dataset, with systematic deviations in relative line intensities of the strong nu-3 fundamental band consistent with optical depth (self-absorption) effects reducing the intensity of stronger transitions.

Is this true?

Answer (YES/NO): YES